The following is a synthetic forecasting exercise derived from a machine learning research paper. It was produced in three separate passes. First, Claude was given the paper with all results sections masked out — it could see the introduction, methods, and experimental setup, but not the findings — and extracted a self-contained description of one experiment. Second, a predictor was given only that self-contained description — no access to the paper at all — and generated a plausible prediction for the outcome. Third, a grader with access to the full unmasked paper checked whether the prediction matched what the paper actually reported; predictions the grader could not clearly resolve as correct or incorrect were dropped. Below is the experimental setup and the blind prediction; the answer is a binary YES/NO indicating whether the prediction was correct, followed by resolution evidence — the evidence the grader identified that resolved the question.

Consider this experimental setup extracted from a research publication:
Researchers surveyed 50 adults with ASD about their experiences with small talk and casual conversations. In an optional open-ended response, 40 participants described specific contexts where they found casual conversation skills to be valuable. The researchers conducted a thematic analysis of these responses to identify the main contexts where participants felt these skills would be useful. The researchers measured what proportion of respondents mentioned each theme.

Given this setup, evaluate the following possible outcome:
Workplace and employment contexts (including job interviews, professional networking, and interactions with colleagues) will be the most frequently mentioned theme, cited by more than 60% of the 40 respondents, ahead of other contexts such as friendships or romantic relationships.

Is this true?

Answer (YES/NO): NO